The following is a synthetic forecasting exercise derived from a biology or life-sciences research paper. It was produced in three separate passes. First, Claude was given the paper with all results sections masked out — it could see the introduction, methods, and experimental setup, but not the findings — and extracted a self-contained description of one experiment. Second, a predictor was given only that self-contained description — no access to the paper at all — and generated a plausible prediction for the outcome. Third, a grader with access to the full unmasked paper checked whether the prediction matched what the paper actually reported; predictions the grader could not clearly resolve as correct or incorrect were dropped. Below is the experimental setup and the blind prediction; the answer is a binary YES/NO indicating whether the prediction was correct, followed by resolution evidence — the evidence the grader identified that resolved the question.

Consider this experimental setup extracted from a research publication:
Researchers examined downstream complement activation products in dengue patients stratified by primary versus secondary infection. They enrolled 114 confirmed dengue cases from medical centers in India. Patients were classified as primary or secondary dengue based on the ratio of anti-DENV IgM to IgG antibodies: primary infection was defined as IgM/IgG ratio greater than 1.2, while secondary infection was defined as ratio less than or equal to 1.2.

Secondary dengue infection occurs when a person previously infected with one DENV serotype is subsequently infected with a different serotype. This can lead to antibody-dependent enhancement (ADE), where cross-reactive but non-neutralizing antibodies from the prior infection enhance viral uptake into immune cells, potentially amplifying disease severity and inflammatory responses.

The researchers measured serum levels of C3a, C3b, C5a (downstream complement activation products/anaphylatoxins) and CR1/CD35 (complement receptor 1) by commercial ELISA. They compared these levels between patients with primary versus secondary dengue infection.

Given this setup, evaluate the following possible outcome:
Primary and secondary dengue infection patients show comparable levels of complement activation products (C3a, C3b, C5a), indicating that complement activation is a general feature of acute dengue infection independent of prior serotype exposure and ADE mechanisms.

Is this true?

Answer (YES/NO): YES